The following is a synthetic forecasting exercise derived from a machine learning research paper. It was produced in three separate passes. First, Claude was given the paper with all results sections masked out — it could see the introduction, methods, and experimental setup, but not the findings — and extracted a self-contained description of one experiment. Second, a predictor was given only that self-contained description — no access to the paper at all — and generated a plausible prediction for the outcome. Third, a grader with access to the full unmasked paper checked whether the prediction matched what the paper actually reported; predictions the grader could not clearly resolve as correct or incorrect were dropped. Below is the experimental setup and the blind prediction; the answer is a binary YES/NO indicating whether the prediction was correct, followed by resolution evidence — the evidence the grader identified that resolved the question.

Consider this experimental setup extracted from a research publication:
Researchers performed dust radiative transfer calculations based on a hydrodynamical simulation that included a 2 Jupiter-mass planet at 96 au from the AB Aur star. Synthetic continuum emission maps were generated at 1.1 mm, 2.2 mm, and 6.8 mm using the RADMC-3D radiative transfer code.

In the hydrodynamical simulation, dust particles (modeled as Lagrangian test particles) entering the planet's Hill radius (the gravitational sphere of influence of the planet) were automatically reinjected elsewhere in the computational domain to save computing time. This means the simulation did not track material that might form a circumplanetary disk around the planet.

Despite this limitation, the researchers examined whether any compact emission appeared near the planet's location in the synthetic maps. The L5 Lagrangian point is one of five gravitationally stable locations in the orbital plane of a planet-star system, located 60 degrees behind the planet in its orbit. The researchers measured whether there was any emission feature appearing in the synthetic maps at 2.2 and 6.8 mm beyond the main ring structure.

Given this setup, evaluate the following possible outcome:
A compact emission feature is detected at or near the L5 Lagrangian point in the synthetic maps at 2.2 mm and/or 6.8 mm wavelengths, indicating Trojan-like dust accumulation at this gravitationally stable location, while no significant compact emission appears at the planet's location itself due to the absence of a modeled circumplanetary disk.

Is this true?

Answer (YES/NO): YES